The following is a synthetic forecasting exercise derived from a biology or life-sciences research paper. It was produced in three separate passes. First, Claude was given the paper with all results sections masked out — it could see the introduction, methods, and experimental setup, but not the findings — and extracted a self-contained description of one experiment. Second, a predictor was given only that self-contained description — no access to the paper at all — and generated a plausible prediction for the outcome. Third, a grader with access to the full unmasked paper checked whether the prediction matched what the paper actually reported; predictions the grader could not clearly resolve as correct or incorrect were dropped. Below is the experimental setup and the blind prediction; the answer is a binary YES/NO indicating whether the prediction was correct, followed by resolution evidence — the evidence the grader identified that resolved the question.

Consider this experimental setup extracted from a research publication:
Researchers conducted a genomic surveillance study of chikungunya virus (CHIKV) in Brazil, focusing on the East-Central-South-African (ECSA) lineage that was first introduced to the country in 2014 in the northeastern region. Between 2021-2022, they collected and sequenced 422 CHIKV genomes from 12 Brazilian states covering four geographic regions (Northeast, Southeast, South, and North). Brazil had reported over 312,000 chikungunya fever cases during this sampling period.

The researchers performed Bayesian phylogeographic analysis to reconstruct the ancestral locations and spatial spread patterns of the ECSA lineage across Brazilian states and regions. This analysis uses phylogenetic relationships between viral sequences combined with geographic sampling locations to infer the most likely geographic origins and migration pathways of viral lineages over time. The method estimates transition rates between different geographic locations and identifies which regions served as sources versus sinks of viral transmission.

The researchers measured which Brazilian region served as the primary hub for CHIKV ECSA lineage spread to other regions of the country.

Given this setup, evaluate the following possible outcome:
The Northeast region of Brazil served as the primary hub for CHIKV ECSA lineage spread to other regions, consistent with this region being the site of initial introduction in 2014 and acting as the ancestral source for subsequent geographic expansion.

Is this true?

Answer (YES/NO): YES